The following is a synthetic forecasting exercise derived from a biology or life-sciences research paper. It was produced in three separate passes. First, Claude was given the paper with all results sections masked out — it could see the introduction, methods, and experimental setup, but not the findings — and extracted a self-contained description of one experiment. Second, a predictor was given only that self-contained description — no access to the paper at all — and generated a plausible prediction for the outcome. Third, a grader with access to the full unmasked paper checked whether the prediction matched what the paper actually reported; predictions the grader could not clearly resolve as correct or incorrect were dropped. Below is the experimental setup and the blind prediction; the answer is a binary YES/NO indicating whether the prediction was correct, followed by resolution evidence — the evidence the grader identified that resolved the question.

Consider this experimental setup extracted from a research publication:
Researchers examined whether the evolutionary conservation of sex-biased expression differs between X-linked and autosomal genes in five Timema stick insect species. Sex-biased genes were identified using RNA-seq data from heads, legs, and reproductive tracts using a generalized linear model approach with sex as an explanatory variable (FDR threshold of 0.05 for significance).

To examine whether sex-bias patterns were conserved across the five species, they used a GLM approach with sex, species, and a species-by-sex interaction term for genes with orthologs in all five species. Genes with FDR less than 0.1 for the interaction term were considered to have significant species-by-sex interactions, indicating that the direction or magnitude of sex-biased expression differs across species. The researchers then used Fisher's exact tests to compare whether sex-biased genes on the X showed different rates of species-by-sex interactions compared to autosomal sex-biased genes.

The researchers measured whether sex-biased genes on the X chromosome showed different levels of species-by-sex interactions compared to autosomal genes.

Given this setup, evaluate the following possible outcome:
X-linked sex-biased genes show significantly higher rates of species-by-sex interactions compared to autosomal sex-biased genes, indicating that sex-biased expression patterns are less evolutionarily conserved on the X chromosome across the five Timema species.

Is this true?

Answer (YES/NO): NO